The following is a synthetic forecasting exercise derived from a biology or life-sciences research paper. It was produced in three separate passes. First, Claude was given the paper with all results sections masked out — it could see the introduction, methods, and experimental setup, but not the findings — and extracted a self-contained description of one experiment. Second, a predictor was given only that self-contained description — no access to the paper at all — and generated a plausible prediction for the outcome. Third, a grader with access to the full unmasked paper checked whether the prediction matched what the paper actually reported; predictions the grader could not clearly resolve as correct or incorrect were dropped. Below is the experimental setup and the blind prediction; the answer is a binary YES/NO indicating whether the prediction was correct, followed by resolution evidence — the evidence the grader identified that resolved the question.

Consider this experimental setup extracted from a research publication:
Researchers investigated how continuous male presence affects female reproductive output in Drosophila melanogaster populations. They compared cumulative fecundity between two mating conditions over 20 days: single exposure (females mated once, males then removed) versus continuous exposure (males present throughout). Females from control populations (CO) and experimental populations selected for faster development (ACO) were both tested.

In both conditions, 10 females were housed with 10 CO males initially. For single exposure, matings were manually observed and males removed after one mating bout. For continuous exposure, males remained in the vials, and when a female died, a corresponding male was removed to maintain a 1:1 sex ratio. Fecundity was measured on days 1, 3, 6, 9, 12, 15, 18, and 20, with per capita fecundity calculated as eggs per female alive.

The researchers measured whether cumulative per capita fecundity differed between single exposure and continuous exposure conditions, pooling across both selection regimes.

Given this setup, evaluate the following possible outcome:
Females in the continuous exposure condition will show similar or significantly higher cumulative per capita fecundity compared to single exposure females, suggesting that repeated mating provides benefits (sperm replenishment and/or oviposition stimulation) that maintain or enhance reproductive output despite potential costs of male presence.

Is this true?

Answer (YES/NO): YES